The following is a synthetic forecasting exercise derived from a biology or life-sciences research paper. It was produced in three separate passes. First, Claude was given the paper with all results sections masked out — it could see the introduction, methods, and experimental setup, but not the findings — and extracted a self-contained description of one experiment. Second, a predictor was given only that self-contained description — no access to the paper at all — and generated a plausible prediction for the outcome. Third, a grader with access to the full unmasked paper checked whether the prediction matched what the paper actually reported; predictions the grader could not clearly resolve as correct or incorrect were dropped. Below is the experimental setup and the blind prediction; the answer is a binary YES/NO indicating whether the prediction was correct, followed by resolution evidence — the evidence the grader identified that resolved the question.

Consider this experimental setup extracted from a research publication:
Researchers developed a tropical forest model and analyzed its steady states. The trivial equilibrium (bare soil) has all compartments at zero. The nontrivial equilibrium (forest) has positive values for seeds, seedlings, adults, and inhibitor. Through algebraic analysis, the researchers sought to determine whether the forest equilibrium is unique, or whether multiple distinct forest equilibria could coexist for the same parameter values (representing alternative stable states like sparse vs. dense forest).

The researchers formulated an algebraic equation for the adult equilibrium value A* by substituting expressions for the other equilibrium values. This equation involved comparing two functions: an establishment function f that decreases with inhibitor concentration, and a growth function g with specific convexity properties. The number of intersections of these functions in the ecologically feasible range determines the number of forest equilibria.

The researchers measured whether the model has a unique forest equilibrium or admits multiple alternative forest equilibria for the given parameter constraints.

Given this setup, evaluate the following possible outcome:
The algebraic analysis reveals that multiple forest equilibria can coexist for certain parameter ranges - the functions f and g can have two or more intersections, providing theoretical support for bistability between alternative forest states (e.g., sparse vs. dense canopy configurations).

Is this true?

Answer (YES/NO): NO